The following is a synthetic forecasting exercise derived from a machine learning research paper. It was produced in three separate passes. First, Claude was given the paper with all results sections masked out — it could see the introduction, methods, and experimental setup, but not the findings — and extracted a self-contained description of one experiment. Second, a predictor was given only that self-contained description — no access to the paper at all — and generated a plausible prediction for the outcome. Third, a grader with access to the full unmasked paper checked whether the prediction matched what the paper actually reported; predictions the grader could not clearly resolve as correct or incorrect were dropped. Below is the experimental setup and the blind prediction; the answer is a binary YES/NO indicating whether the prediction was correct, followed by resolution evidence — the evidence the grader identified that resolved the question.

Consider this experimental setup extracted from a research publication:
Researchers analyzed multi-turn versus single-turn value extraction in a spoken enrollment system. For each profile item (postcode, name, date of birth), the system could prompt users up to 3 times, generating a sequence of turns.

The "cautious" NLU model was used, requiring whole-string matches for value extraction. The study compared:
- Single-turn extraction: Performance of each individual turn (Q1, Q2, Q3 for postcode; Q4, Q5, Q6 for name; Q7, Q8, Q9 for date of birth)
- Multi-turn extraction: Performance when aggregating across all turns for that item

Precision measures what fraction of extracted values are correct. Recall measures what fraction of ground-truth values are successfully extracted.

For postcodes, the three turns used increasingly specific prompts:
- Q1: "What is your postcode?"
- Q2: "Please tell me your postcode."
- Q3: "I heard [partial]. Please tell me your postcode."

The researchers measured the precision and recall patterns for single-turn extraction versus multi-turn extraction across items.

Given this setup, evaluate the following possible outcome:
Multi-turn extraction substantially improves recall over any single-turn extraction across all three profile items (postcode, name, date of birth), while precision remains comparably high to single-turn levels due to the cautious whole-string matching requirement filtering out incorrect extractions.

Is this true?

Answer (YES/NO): NO